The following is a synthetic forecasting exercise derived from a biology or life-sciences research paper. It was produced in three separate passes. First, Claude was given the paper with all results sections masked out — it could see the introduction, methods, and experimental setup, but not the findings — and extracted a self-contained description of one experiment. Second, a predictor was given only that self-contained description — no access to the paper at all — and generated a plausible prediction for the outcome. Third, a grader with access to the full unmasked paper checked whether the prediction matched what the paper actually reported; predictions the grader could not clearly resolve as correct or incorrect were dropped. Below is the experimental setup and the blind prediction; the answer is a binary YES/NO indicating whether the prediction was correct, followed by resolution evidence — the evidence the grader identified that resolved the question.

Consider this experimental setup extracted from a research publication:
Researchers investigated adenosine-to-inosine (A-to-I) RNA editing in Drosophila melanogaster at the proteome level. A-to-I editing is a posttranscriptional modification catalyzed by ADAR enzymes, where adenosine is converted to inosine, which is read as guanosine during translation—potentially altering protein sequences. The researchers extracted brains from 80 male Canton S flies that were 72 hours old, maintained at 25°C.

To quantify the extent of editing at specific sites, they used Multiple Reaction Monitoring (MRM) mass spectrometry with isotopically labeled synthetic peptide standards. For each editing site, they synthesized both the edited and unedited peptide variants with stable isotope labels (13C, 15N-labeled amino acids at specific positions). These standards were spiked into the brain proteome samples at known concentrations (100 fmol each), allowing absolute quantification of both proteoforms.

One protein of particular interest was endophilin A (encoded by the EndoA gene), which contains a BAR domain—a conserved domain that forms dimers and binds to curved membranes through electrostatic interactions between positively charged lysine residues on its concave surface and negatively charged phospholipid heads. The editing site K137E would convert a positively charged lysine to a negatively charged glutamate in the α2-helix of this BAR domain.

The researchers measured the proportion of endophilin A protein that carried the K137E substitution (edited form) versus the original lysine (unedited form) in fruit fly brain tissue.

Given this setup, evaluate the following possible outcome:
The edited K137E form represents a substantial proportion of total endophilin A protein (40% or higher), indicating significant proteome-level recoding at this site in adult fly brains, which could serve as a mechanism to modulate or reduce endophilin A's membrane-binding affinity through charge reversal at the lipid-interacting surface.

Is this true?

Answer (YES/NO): YES